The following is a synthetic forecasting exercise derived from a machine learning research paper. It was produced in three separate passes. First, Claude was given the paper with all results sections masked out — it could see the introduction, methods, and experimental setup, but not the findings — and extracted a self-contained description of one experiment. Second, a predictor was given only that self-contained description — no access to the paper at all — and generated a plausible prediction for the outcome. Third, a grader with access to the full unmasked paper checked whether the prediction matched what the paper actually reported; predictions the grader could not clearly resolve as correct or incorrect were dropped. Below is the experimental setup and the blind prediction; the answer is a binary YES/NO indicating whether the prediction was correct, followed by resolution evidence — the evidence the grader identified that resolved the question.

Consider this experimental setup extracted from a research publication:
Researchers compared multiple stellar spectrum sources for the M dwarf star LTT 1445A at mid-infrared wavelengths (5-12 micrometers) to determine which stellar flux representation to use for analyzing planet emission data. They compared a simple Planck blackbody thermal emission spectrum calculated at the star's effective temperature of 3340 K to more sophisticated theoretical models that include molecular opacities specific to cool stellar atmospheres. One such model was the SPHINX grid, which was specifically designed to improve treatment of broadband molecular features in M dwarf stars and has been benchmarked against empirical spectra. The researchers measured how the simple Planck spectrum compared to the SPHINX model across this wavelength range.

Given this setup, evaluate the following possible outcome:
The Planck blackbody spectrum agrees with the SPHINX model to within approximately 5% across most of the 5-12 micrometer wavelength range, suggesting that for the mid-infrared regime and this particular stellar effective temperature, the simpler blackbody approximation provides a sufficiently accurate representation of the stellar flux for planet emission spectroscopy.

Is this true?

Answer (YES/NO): NO